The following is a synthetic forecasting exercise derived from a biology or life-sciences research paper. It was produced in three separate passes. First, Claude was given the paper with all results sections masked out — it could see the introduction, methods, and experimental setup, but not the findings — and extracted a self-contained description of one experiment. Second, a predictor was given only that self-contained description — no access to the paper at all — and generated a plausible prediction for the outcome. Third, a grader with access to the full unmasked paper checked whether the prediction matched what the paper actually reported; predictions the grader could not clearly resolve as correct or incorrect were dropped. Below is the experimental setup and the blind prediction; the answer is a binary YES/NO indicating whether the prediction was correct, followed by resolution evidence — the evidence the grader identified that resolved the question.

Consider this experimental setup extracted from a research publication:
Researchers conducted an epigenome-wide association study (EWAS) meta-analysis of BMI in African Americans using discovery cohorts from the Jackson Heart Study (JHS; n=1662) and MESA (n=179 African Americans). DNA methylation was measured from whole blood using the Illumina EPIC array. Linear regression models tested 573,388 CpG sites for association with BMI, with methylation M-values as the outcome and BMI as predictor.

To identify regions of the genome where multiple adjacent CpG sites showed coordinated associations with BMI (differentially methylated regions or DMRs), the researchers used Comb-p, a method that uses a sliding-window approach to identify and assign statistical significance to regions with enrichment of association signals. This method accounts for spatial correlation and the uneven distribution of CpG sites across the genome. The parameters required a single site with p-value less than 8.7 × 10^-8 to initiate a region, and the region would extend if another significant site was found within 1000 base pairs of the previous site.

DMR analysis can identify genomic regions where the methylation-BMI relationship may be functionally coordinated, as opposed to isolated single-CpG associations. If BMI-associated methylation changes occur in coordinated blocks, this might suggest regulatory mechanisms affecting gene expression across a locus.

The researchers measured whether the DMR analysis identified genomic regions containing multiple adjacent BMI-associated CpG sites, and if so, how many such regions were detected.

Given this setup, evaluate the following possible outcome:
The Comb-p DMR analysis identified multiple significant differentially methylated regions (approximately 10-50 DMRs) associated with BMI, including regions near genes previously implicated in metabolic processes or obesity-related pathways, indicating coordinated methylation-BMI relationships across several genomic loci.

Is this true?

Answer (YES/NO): NO